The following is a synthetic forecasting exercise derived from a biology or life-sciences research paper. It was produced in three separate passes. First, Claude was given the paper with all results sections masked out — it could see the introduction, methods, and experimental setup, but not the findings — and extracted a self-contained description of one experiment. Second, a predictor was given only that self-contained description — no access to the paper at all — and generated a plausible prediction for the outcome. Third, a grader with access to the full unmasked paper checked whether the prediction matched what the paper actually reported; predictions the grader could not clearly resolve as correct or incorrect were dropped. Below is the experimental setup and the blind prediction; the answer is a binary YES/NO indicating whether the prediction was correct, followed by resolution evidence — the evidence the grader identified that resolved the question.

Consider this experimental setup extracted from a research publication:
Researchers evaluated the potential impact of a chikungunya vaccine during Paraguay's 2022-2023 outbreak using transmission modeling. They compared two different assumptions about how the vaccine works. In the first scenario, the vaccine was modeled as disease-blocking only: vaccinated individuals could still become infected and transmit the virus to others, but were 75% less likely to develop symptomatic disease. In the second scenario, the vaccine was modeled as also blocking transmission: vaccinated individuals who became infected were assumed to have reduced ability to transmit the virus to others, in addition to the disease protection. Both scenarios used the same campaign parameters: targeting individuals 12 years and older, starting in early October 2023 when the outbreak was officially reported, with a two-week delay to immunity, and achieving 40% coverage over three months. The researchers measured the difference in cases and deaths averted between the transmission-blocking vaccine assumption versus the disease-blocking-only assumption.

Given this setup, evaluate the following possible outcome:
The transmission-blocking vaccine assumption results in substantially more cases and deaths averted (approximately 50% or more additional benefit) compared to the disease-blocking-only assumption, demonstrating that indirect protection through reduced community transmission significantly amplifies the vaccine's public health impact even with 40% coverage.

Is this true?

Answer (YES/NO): YES